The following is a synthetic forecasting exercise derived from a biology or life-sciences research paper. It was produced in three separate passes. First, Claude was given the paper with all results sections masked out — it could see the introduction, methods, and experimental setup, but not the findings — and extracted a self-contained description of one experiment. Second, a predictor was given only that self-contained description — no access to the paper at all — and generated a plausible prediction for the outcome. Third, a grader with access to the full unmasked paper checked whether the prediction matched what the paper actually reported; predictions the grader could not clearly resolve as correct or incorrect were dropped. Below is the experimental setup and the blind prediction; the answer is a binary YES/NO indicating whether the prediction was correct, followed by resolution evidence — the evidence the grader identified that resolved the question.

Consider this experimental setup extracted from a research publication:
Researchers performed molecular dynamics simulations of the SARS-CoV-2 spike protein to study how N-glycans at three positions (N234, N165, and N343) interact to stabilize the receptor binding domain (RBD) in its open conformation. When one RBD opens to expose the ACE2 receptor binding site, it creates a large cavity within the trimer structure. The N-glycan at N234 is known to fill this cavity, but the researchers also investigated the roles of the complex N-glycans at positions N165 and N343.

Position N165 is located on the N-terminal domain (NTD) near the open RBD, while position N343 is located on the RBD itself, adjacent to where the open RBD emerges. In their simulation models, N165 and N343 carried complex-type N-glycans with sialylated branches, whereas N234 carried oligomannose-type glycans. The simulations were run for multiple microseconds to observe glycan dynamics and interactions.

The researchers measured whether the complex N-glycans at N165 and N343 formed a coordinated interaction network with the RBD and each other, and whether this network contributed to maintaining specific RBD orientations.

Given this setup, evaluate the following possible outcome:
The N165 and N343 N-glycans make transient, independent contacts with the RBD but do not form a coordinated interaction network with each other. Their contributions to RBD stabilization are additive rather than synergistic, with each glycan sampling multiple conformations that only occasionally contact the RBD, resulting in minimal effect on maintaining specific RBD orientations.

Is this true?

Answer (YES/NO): NO